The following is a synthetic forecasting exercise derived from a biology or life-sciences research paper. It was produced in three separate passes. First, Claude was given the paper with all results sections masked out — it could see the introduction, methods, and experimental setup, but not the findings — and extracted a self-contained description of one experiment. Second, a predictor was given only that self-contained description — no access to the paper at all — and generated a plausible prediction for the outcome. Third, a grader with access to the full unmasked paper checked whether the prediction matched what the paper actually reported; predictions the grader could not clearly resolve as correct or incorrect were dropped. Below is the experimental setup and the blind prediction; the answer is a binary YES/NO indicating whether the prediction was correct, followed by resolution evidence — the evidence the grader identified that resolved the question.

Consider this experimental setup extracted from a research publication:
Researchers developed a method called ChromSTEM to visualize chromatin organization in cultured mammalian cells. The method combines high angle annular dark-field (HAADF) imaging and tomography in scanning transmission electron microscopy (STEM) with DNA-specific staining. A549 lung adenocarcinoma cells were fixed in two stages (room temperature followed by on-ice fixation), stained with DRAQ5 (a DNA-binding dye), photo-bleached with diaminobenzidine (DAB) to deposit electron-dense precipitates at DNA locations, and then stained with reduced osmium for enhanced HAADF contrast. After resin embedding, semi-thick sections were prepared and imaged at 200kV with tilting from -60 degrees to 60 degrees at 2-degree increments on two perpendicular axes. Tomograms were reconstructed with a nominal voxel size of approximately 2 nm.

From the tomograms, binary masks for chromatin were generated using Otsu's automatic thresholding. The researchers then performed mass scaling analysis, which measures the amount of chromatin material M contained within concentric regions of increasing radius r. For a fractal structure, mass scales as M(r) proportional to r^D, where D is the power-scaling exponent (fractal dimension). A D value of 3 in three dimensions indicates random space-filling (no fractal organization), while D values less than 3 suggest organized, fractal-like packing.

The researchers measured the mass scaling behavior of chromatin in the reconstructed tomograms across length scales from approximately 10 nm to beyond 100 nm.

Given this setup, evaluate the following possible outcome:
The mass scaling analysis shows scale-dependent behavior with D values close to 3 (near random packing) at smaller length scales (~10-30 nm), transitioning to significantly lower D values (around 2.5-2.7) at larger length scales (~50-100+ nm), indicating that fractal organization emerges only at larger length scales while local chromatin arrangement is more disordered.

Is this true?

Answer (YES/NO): NO